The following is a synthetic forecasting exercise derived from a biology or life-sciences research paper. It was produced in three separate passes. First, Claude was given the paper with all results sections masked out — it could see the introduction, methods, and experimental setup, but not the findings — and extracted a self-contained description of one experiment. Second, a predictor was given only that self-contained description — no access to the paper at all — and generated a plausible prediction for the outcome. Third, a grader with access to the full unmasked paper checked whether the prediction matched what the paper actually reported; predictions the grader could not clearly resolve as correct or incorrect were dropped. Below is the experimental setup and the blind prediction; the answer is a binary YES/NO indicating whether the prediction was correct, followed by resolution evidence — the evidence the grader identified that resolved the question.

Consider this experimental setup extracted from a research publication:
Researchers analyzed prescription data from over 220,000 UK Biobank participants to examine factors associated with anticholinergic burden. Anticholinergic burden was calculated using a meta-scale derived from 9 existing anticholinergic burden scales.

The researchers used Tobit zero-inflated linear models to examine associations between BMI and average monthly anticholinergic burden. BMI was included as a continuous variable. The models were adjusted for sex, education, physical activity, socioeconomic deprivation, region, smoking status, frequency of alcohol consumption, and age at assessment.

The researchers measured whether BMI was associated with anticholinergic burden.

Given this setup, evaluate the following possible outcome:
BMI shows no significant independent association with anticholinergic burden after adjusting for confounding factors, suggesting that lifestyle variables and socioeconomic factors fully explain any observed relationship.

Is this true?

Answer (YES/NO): NO